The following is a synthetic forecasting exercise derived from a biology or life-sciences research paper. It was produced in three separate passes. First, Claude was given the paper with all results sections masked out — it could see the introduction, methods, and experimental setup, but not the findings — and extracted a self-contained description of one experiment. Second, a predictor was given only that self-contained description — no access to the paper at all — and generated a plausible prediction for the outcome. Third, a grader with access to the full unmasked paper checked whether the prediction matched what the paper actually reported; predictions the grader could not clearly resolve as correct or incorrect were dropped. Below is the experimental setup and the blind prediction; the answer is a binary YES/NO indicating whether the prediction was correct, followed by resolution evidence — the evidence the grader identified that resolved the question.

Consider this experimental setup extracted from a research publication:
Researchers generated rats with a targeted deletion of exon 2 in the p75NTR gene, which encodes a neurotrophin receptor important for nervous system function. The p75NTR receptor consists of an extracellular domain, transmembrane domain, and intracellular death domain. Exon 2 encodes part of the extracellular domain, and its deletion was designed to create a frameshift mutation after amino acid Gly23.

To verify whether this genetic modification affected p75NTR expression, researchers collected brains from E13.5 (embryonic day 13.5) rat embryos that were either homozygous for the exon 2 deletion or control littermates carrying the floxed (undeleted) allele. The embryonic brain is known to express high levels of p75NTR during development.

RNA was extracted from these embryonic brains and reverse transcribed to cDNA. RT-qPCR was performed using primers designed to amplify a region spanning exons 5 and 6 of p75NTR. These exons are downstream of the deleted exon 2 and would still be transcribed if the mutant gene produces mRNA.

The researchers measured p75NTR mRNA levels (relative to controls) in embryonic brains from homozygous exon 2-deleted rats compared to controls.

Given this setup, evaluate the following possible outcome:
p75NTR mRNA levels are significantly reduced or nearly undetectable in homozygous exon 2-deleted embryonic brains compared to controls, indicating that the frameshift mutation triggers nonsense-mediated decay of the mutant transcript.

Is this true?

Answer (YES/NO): YES